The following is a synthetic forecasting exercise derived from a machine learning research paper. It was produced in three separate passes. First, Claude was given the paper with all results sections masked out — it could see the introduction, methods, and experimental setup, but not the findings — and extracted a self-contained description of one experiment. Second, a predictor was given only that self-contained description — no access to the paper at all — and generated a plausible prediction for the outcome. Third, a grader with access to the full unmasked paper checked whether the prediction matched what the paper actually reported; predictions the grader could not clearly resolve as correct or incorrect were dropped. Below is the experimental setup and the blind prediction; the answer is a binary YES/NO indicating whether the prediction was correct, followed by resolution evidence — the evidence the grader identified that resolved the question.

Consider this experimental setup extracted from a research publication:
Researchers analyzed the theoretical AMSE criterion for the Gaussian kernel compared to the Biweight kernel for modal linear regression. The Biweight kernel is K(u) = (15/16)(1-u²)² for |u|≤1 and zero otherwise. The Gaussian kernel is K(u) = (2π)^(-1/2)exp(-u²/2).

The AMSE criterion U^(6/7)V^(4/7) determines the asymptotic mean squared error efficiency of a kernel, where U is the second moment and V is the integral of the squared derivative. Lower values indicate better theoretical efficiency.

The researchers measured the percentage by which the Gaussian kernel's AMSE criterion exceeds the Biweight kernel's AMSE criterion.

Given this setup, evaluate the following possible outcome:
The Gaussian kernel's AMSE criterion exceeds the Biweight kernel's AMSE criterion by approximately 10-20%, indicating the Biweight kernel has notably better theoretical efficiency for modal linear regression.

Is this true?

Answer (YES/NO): YES